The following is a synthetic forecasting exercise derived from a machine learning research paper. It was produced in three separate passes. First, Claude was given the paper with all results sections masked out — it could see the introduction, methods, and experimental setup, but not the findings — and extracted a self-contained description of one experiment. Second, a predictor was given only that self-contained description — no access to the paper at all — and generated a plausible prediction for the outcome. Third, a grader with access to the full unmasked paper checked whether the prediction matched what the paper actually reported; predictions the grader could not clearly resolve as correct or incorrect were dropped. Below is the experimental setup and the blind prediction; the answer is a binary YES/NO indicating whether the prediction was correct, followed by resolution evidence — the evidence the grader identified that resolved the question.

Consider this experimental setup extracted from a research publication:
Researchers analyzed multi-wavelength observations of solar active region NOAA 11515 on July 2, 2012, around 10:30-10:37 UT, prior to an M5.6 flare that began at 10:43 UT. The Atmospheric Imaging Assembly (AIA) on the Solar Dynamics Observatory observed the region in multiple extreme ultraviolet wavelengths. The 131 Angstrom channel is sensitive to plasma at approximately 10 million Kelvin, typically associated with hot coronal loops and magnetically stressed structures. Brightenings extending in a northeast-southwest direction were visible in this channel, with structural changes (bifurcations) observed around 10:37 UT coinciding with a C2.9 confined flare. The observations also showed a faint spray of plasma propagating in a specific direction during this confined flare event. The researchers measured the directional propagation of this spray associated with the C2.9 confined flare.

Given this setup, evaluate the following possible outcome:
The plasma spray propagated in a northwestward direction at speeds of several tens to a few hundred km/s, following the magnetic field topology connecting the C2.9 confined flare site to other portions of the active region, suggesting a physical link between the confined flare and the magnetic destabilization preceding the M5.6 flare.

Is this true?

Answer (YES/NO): NO